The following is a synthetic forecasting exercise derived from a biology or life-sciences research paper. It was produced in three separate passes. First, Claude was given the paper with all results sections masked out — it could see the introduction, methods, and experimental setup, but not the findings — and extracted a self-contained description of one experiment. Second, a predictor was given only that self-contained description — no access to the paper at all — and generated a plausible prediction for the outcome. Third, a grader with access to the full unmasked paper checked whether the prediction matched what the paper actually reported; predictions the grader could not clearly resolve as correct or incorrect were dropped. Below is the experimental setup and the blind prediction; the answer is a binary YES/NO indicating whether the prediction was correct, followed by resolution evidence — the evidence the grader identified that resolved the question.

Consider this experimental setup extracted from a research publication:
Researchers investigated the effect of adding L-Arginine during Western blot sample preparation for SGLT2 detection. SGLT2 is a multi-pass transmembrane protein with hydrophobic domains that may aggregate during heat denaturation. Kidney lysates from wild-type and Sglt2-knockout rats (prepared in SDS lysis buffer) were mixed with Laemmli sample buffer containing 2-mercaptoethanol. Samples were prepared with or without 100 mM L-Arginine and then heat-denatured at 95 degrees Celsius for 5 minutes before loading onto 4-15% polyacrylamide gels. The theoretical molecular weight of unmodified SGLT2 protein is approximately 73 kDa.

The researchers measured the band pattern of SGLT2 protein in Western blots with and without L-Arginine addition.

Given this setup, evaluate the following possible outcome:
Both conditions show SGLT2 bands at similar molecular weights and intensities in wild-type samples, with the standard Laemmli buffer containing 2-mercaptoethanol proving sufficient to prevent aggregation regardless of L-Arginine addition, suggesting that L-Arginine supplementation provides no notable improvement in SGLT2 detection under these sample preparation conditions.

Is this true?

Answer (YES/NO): NO